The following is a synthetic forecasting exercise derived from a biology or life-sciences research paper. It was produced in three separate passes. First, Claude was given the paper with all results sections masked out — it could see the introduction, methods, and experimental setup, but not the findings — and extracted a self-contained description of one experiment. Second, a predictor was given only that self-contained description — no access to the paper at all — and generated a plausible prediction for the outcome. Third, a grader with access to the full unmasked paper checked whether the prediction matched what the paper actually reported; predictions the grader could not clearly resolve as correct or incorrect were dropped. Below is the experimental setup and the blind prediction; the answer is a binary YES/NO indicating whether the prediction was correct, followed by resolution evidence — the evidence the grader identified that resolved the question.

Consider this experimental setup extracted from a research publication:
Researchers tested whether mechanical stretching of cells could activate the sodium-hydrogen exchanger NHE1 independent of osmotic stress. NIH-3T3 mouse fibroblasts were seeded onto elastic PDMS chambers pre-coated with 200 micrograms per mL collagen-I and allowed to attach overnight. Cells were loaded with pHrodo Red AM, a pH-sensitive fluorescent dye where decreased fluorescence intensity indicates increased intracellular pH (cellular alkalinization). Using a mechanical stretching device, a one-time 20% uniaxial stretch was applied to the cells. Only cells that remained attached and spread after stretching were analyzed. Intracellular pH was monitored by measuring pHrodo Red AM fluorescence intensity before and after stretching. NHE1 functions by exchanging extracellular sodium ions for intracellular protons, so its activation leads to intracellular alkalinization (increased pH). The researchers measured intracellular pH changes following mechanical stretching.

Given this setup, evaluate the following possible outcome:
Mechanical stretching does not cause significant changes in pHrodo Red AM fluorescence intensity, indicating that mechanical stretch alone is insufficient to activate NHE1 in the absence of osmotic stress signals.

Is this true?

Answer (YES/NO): NO